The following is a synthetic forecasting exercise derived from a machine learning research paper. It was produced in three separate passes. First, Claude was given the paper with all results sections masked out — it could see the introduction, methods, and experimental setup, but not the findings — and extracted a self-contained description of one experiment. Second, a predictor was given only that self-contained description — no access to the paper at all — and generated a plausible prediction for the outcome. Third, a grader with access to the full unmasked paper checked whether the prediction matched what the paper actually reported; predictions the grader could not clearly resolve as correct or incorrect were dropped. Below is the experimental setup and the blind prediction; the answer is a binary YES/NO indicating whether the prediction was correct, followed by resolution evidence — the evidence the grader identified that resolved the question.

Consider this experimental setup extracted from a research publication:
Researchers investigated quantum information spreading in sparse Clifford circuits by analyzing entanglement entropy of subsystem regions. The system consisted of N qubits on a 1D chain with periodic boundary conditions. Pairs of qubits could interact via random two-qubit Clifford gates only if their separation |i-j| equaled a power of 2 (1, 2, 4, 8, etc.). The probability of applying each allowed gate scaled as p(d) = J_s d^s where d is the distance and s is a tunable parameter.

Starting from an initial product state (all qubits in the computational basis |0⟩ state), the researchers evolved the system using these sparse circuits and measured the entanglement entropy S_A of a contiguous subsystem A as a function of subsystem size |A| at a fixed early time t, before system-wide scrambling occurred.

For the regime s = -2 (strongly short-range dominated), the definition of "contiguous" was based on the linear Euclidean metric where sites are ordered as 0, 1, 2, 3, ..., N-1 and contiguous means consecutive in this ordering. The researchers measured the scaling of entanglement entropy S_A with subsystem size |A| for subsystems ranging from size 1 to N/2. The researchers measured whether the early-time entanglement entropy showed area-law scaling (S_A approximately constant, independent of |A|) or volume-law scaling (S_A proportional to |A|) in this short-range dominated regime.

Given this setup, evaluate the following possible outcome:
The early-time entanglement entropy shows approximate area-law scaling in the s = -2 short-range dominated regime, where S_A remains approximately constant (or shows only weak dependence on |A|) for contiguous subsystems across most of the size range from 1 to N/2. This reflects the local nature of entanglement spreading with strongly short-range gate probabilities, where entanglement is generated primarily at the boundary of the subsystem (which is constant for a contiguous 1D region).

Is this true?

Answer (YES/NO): NO